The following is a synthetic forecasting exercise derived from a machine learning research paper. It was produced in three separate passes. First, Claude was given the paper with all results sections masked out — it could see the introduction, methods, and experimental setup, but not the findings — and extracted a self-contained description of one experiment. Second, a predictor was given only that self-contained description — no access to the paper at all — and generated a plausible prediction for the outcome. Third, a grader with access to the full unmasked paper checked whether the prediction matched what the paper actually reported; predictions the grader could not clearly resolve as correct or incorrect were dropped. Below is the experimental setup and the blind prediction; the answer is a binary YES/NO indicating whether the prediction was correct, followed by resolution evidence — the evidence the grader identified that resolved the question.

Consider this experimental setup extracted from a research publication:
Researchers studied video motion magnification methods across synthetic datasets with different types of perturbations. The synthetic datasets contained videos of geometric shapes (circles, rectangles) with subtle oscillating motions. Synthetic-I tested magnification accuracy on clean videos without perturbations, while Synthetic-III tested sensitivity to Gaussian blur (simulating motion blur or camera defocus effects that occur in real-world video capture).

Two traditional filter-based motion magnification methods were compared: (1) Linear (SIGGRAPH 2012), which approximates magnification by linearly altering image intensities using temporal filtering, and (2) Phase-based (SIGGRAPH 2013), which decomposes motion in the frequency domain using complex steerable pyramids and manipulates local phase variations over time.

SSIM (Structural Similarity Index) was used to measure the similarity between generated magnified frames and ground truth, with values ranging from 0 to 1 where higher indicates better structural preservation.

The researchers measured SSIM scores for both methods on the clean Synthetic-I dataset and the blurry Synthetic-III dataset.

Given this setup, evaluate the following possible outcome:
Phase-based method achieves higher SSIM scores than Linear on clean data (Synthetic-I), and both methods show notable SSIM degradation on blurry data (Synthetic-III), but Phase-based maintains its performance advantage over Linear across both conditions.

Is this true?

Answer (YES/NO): YES